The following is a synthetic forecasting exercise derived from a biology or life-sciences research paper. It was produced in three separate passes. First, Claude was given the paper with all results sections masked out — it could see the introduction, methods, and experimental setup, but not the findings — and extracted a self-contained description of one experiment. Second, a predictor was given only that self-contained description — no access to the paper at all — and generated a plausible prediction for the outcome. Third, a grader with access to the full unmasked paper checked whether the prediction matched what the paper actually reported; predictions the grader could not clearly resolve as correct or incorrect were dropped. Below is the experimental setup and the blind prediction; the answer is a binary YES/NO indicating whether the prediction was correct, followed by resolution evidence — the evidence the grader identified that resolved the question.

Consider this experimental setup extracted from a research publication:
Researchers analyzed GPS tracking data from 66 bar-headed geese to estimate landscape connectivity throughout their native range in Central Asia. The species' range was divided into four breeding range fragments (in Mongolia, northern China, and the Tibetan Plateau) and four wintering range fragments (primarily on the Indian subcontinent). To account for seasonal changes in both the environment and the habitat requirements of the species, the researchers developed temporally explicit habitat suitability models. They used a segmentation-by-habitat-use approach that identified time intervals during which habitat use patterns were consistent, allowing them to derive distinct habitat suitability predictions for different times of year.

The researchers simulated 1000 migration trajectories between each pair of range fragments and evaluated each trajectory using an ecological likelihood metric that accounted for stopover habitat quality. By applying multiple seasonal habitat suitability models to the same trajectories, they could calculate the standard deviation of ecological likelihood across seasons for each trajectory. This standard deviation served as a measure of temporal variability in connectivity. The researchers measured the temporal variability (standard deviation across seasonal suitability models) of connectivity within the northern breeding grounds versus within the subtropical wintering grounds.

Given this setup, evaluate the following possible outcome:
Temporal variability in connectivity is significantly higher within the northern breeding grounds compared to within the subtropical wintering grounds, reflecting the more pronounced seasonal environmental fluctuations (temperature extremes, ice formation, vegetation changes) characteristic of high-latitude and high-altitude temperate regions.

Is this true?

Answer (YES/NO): YES